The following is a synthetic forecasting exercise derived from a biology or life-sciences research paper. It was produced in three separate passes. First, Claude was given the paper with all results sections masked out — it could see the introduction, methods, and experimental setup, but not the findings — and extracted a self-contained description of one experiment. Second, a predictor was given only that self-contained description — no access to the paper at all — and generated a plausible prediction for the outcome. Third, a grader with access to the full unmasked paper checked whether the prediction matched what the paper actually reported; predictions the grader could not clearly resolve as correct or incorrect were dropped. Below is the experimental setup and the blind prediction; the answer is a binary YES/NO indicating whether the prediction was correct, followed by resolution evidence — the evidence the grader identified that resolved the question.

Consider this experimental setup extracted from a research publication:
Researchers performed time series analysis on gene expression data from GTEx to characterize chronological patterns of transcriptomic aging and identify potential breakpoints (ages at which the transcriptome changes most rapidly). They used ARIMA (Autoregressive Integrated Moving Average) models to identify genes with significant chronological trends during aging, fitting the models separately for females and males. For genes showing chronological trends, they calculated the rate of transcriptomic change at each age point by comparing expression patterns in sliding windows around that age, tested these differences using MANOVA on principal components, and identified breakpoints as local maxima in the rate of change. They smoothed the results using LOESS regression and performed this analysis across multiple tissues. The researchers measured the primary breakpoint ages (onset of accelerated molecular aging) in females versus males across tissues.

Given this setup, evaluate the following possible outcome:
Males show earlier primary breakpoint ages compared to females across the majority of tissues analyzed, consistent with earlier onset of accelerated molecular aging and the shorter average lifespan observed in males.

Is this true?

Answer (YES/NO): YES